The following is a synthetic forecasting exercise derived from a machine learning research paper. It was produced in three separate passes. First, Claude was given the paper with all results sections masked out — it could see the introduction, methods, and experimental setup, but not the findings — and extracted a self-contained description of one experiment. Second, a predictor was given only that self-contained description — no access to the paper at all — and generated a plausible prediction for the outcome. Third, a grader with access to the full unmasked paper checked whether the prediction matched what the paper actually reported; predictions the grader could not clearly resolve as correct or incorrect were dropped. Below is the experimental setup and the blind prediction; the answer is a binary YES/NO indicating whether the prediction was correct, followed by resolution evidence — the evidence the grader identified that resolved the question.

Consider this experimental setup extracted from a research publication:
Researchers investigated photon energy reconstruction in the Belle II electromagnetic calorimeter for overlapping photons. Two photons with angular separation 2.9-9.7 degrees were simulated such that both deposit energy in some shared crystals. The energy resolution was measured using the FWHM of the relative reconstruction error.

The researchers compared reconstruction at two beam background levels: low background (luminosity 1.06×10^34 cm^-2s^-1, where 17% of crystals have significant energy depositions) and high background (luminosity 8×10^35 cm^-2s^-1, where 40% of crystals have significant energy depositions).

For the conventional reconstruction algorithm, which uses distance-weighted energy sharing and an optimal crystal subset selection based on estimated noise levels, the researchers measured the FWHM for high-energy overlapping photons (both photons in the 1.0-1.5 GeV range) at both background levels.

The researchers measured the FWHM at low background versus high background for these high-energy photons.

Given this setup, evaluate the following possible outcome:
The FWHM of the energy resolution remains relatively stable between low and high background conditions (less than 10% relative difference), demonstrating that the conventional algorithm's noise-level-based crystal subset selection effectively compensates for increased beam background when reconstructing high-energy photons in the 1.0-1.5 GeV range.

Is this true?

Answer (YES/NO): NO